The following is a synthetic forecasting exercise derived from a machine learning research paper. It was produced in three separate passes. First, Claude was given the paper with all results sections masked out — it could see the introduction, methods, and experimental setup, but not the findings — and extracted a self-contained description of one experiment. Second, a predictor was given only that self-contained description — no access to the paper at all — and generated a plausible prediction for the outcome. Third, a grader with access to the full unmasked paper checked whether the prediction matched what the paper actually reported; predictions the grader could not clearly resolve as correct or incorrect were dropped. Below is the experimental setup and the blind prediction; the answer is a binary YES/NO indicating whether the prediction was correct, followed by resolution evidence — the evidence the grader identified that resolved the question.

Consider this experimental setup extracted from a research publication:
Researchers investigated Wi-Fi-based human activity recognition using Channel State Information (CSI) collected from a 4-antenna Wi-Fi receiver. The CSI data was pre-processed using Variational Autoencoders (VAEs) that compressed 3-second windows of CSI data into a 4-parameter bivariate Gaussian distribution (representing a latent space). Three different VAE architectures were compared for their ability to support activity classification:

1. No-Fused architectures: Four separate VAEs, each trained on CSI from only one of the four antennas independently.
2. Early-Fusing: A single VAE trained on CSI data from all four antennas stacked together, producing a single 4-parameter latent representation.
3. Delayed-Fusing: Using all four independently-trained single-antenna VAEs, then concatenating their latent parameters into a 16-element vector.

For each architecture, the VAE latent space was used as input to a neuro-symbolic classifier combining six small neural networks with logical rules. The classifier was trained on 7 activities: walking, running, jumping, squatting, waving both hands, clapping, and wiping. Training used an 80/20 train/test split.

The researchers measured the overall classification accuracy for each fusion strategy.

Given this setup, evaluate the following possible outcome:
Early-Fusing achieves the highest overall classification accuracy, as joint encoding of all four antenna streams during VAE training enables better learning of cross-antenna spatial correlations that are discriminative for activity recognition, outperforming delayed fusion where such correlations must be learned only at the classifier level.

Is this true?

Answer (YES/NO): NO